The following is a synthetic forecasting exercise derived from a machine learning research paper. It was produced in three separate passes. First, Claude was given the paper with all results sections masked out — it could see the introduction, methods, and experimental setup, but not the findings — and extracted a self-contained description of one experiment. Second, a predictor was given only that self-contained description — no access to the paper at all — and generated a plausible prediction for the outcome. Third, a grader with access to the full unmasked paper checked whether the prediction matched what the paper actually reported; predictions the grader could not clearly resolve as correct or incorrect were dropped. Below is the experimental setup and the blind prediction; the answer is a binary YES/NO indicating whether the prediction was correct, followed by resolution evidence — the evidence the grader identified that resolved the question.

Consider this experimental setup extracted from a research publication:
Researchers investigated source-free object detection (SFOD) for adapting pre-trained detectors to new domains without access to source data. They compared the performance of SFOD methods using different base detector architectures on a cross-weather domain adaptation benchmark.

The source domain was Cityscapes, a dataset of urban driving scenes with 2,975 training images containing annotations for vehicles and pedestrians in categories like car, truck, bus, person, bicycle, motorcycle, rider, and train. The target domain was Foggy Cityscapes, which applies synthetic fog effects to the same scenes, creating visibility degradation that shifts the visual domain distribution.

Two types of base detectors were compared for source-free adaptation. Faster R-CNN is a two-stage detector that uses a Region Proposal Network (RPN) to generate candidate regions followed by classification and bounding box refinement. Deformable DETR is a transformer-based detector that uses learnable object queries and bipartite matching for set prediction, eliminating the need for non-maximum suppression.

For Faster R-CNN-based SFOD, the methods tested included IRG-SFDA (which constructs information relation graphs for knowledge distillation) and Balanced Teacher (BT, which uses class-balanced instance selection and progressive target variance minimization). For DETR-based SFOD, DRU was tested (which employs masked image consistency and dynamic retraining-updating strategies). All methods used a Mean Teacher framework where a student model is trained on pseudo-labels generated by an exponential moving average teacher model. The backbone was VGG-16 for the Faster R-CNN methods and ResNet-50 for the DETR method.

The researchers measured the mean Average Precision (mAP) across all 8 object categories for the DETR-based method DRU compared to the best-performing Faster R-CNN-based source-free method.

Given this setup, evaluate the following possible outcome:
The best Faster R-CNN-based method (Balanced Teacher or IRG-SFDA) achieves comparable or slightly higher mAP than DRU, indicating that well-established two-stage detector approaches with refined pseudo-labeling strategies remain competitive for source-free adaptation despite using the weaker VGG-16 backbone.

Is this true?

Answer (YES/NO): NO